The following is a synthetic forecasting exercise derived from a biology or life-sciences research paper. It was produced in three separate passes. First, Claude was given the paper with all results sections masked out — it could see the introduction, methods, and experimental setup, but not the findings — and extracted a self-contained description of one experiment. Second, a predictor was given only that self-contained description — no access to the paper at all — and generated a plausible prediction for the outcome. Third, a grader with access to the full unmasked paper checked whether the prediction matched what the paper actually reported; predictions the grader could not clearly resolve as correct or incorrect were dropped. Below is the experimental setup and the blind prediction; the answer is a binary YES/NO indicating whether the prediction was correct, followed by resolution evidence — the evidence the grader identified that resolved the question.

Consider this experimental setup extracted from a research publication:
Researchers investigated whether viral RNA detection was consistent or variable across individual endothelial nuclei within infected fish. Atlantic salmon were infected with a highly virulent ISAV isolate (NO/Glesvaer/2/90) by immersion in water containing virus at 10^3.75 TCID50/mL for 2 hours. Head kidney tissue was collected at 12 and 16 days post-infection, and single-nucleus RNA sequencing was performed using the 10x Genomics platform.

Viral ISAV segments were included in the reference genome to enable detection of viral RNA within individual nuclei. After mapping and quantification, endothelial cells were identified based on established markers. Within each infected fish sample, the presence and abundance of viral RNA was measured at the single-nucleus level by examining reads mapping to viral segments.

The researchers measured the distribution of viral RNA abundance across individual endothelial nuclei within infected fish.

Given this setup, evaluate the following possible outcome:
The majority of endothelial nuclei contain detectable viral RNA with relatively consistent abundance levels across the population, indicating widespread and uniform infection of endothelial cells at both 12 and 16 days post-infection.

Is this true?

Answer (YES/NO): NO